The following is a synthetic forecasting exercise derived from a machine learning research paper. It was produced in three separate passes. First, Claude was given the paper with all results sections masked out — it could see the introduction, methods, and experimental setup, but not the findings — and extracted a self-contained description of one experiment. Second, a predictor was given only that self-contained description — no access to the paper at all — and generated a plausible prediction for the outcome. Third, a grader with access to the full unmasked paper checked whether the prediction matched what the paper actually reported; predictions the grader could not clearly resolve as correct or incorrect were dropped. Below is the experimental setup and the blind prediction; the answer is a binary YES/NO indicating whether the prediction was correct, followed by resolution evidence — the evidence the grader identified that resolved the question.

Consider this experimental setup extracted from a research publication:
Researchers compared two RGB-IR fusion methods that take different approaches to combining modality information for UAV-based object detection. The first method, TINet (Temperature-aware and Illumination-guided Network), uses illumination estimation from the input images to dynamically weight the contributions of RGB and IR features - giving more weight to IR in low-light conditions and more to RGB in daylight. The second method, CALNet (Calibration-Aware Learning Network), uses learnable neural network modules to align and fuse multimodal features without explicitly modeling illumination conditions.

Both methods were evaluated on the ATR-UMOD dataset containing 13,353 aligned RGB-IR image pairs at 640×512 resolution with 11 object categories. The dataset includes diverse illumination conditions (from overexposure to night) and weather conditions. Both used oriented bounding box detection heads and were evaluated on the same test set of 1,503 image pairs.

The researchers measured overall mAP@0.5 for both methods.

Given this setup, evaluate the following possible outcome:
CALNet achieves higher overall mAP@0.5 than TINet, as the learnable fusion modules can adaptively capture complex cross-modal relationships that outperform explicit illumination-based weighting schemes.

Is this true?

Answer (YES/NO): YES